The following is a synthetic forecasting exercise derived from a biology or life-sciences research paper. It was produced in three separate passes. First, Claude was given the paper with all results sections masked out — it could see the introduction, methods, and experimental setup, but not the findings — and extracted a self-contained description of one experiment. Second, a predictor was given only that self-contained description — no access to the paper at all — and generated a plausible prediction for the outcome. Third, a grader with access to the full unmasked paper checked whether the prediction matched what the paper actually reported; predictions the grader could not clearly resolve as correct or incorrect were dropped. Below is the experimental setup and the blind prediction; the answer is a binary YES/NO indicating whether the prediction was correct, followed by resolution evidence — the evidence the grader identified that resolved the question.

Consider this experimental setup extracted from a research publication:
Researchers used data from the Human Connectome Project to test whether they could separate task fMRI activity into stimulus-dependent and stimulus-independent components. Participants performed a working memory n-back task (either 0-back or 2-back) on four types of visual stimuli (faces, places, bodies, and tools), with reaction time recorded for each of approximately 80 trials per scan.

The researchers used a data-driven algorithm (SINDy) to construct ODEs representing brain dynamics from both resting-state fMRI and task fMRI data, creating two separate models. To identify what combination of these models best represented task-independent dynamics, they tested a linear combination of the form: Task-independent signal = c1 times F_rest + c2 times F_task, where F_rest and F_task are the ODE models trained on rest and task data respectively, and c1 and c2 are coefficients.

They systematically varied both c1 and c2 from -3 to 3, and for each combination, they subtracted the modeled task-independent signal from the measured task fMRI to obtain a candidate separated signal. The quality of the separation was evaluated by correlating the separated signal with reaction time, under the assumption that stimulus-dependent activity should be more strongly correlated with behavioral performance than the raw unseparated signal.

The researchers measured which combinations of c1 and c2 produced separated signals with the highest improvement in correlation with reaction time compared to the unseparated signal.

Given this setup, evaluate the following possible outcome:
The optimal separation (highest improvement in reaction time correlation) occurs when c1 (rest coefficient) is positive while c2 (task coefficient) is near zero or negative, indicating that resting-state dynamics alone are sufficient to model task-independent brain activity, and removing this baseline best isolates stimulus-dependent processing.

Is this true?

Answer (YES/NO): NO